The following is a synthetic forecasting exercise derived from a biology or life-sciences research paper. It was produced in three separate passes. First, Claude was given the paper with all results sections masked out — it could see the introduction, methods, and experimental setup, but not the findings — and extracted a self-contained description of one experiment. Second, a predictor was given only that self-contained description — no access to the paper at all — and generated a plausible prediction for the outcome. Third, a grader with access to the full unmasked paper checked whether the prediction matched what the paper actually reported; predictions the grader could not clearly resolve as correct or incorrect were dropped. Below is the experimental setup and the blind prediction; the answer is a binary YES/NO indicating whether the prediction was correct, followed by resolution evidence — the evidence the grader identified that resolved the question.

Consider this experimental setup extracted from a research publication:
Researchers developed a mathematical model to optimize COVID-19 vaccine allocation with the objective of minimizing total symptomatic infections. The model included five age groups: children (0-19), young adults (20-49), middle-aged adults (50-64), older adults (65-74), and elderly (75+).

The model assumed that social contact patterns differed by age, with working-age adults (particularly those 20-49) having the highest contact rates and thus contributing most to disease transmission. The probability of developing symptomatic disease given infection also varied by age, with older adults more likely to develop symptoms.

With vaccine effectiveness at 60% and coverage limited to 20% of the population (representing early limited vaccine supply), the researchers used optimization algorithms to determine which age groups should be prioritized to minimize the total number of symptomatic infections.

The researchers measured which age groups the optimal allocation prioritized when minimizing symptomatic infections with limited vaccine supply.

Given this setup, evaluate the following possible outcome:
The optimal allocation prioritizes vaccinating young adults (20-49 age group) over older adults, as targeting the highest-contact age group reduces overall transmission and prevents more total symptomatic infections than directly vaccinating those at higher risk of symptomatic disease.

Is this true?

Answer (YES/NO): YES